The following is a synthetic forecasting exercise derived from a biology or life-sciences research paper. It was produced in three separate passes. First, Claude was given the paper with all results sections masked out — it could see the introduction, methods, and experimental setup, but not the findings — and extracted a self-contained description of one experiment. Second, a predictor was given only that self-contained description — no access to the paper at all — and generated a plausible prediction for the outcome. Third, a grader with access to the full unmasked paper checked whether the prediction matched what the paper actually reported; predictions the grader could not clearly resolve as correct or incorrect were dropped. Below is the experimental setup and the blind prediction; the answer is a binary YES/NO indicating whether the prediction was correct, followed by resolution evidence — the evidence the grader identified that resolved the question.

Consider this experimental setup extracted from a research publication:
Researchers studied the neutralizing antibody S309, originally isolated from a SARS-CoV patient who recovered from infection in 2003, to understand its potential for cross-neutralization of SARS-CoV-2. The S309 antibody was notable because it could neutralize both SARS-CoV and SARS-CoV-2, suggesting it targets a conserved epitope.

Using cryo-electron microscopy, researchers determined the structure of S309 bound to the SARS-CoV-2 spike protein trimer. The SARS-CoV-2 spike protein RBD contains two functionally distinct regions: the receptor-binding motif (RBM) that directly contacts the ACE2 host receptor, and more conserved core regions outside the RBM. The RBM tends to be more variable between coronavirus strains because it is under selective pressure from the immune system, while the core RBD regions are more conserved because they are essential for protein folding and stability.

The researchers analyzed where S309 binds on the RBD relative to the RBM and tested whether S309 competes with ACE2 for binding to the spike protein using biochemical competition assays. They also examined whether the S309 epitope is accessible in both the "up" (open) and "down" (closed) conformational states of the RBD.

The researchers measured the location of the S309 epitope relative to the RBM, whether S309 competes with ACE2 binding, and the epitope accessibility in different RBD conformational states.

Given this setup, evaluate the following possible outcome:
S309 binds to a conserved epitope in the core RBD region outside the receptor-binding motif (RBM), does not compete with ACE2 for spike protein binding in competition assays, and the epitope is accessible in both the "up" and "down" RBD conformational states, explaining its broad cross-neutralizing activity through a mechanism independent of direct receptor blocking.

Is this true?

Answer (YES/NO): YES